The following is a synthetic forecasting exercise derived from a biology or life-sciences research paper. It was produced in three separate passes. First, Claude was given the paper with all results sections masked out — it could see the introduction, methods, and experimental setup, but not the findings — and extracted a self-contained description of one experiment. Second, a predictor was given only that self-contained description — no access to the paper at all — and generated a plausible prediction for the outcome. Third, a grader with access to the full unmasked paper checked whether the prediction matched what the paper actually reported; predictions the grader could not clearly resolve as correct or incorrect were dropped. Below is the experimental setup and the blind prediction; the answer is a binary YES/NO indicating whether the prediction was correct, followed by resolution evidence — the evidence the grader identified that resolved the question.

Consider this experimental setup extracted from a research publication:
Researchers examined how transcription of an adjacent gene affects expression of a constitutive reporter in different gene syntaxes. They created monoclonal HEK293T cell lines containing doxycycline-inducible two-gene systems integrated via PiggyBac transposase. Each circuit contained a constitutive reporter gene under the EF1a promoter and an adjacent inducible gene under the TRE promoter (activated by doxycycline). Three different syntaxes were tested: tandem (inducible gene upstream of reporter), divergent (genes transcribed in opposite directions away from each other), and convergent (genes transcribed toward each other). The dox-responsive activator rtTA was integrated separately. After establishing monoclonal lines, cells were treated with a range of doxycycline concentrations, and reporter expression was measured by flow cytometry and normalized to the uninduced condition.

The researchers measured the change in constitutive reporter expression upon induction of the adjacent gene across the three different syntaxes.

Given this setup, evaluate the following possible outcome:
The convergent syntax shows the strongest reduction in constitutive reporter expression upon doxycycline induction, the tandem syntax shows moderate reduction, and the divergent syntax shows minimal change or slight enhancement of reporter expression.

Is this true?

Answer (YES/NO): NO